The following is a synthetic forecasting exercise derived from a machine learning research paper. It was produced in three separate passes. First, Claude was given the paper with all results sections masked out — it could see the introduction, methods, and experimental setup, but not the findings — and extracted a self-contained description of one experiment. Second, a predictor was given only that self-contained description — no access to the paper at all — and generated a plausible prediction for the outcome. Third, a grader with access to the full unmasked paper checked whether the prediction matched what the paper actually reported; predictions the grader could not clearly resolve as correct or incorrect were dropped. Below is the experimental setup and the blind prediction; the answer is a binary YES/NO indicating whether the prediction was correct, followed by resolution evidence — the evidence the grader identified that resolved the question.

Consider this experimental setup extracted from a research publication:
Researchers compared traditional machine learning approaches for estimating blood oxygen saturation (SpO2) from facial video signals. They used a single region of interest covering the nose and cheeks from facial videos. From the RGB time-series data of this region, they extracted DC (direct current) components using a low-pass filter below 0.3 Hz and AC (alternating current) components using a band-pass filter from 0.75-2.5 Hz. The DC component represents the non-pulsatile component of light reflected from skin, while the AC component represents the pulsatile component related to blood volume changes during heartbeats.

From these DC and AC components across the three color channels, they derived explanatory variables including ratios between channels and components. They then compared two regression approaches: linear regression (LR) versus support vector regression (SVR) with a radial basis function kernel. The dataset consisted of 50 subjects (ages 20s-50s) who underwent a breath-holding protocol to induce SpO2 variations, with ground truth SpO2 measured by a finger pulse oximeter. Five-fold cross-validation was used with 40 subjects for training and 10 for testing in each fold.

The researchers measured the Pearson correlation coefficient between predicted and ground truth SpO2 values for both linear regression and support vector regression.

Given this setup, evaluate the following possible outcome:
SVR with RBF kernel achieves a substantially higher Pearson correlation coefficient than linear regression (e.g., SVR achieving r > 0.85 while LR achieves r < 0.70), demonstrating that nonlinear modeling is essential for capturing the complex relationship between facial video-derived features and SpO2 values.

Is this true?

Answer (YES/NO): NO